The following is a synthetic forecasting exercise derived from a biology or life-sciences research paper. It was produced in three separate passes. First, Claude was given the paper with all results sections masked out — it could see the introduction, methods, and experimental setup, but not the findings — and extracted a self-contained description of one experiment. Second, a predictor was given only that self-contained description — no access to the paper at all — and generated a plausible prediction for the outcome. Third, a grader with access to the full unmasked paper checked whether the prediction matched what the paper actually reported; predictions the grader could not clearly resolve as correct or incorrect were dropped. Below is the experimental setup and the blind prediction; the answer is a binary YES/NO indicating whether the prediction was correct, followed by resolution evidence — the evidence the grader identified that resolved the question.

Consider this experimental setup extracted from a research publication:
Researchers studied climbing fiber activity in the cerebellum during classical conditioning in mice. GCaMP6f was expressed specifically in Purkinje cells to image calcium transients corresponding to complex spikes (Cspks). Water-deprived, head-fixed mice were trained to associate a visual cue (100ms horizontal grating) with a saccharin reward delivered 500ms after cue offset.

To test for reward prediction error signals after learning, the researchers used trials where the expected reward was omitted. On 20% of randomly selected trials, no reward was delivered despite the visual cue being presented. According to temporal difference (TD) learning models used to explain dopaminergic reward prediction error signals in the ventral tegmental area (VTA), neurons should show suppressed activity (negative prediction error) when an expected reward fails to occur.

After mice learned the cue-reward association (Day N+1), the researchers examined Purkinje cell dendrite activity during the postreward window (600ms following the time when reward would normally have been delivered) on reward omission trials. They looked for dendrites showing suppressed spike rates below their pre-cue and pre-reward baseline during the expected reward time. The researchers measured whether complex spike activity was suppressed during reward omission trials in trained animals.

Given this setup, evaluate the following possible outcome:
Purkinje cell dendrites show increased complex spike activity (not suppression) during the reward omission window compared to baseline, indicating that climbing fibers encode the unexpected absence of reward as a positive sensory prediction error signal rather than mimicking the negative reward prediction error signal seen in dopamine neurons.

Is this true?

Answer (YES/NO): NO